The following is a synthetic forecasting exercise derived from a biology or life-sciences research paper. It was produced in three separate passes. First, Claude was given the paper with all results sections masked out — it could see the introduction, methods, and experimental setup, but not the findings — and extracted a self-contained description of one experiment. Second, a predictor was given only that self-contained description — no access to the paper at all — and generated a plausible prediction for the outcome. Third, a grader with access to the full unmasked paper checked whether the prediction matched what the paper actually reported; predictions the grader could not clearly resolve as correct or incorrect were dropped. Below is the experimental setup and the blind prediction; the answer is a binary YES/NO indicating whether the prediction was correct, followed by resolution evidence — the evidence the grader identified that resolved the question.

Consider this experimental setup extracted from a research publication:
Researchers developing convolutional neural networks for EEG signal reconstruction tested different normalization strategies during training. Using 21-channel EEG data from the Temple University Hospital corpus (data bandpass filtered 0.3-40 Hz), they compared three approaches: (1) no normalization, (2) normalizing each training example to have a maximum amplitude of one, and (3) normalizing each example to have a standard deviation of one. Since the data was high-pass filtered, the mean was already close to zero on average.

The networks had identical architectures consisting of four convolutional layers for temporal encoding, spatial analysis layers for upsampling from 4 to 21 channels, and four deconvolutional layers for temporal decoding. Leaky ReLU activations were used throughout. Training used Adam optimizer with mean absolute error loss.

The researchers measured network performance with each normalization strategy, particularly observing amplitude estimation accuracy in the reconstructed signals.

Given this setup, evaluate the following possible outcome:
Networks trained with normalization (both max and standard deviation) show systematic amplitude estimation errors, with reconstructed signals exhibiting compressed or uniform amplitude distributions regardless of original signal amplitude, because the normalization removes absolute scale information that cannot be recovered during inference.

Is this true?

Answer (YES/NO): NO